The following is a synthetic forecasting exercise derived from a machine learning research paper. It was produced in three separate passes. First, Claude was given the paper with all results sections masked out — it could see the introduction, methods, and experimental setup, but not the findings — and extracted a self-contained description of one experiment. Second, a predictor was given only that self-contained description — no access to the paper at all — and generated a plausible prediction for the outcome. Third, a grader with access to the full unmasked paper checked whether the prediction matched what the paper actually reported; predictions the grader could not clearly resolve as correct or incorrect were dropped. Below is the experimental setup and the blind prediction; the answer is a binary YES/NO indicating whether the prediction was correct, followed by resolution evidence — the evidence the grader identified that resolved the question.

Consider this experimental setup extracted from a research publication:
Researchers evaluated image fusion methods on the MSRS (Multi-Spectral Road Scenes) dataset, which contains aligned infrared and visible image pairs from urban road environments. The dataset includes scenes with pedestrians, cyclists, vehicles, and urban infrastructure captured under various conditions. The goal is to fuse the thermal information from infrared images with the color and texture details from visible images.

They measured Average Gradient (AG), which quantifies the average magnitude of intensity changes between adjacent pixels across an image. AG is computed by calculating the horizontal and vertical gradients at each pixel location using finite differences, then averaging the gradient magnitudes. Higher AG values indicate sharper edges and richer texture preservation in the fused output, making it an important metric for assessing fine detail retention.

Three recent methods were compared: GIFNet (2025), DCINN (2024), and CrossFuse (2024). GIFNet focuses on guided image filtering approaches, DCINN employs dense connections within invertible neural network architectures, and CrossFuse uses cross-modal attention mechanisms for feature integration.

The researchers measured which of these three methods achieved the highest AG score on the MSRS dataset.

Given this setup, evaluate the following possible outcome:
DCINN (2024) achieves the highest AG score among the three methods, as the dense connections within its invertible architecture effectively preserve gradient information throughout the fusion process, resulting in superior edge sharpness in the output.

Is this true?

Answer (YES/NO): YES